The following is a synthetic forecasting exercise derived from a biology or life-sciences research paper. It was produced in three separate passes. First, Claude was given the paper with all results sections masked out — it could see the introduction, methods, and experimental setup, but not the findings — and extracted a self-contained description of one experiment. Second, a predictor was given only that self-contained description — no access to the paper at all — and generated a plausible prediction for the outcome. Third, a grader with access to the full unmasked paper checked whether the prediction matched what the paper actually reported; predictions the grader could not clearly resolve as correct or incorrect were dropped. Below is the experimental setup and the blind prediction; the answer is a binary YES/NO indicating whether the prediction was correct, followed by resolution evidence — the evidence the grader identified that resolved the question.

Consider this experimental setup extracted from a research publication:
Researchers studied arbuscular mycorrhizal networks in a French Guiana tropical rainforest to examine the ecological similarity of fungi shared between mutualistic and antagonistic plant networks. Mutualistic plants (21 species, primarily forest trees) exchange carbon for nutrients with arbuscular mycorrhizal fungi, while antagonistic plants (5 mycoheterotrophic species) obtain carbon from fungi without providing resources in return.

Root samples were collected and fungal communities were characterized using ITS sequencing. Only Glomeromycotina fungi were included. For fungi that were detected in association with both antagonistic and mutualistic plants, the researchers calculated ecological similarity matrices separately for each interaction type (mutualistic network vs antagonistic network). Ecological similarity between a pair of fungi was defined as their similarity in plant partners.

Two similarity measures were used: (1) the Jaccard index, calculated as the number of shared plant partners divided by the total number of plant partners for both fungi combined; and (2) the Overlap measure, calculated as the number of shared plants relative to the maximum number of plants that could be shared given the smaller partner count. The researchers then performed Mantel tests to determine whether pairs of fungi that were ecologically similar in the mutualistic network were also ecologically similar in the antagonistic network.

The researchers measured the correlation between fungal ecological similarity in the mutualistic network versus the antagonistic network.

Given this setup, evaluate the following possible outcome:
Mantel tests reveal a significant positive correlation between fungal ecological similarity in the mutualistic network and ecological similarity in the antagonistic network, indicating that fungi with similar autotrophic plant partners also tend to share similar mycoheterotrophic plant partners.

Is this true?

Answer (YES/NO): YES